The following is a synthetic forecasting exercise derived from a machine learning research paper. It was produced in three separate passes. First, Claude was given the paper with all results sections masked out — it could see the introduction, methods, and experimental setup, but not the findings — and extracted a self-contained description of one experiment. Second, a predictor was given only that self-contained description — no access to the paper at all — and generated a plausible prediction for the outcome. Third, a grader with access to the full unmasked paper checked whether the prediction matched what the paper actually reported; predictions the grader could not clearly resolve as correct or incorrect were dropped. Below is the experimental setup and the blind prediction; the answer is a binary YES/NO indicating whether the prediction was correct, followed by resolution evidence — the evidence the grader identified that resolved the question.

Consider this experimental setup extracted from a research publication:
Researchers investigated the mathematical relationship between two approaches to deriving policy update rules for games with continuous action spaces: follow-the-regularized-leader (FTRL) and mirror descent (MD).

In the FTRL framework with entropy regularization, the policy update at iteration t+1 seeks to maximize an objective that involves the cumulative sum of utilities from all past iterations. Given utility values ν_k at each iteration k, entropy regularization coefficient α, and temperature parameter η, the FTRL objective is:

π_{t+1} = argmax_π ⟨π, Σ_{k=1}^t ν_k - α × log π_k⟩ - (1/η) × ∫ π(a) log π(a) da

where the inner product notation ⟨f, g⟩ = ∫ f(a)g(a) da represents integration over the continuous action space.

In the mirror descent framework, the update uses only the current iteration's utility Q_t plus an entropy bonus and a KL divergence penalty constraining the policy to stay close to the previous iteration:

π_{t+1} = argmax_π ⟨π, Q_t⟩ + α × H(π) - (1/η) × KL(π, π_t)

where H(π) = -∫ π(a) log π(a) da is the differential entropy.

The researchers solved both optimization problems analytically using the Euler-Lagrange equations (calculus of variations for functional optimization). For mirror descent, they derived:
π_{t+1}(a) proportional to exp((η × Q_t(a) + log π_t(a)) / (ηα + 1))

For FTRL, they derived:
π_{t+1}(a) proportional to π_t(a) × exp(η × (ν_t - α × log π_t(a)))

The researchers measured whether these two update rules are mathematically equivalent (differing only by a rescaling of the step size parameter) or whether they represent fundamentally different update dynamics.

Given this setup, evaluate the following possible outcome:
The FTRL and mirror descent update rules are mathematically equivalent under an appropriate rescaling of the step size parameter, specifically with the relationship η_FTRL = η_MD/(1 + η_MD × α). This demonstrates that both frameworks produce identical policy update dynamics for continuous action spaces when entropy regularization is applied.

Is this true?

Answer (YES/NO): YES